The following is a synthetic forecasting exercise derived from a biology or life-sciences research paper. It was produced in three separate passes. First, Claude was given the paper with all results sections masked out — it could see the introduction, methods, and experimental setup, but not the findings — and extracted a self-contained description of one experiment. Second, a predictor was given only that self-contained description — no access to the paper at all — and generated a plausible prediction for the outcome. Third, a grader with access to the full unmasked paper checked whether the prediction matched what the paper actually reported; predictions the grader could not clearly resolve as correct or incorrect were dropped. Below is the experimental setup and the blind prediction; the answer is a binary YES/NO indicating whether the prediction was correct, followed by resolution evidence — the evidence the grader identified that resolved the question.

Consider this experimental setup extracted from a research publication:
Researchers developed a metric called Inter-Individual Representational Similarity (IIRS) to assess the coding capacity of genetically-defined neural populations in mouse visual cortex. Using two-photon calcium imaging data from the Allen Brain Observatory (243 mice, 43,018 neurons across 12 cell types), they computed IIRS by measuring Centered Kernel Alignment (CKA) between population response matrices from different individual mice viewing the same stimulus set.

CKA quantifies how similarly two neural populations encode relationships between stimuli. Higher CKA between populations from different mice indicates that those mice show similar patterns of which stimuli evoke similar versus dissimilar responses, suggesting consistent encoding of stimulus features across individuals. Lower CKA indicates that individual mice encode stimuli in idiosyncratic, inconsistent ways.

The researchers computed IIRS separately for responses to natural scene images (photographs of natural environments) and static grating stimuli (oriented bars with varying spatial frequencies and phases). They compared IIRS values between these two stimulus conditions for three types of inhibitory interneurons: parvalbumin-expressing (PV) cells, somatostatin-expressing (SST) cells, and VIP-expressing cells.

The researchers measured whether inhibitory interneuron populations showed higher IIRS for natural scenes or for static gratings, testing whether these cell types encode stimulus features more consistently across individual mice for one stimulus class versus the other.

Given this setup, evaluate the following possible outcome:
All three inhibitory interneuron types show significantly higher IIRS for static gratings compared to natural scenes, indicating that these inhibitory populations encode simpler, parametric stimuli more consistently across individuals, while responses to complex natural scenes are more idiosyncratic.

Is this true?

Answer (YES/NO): NO